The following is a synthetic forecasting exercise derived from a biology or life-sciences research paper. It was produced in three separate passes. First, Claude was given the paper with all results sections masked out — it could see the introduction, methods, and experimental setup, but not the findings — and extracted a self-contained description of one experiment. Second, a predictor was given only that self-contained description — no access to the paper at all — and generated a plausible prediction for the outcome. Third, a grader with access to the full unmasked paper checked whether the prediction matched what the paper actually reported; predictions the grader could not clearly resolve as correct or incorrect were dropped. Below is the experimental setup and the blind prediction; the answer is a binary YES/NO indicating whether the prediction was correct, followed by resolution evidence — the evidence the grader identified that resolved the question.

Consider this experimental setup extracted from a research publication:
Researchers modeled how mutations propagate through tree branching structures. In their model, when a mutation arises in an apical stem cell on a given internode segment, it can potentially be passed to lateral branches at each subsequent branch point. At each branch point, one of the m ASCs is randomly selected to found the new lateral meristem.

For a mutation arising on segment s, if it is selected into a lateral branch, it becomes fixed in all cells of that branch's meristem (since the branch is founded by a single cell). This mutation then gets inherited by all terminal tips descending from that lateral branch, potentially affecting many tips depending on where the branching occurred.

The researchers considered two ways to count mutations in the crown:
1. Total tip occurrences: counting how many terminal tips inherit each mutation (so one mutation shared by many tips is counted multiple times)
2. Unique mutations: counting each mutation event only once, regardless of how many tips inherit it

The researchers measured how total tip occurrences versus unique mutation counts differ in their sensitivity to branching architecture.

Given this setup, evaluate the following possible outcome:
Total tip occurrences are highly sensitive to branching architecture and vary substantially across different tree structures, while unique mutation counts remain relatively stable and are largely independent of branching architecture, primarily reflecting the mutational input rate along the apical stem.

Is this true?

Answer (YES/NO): NO